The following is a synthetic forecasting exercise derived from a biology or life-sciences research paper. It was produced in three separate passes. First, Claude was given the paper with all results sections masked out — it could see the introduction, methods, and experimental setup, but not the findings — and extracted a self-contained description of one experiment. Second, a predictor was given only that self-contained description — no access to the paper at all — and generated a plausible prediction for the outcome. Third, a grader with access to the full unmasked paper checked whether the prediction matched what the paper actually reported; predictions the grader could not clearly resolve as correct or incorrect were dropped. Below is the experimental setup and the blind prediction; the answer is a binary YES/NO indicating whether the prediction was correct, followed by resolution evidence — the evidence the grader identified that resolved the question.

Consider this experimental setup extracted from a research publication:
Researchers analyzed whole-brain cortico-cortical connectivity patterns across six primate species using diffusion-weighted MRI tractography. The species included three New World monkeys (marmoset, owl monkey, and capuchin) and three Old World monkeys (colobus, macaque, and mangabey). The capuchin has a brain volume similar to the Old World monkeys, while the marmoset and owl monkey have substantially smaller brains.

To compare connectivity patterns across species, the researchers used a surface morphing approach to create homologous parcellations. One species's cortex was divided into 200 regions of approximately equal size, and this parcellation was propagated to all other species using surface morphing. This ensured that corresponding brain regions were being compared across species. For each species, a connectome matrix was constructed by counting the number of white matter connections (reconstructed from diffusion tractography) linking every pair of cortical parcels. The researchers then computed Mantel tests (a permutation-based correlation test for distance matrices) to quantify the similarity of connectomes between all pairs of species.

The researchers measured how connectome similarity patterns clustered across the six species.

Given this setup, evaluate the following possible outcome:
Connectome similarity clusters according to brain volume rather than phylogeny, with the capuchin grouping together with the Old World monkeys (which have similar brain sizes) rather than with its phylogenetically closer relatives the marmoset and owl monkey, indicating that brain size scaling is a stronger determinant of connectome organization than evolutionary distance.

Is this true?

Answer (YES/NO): YES